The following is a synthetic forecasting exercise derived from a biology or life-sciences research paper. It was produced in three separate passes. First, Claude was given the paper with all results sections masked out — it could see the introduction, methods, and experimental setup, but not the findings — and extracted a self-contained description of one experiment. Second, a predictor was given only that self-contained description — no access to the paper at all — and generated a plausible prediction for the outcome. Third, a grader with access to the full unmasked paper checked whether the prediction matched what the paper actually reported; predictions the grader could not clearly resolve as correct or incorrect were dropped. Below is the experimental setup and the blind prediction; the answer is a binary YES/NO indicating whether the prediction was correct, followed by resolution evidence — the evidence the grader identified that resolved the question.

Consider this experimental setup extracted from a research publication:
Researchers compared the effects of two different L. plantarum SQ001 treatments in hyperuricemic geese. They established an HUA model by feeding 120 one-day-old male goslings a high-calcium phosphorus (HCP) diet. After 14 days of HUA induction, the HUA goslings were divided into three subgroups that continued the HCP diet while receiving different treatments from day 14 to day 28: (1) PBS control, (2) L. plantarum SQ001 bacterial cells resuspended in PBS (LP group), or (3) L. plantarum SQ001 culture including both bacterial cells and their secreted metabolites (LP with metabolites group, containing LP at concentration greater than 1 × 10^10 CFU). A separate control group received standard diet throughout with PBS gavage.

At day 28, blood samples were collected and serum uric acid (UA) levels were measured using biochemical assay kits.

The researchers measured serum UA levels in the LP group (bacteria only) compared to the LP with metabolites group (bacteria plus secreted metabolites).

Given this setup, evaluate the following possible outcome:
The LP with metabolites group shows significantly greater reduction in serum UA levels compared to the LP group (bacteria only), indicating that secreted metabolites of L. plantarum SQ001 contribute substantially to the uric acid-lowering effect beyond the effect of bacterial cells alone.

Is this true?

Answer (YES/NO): NO